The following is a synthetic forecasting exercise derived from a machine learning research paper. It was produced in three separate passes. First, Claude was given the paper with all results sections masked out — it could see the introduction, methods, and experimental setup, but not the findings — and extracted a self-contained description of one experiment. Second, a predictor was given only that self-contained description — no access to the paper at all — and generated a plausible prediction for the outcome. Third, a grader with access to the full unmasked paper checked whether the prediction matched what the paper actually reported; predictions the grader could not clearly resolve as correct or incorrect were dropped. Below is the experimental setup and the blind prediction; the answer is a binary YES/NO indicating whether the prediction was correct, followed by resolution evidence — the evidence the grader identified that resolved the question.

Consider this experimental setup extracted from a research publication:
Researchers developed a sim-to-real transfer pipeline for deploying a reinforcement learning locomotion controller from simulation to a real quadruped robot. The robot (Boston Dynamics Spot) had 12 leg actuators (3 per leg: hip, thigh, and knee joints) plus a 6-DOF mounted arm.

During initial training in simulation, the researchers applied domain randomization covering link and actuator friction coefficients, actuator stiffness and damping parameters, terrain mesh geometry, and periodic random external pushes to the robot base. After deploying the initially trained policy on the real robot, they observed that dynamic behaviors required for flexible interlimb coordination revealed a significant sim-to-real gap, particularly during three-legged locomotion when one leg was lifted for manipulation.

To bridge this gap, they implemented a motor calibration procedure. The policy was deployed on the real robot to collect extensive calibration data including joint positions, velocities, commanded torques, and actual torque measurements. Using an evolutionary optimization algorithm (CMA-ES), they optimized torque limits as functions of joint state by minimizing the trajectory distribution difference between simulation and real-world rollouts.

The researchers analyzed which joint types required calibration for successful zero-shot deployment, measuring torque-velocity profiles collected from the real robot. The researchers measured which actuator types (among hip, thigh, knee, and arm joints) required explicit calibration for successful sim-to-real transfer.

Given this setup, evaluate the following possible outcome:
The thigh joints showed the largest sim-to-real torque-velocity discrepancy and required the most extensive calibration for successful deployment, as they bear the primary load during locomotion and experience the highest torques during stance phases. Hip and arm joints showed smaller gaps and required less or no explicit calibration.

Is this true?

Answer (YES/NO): NO